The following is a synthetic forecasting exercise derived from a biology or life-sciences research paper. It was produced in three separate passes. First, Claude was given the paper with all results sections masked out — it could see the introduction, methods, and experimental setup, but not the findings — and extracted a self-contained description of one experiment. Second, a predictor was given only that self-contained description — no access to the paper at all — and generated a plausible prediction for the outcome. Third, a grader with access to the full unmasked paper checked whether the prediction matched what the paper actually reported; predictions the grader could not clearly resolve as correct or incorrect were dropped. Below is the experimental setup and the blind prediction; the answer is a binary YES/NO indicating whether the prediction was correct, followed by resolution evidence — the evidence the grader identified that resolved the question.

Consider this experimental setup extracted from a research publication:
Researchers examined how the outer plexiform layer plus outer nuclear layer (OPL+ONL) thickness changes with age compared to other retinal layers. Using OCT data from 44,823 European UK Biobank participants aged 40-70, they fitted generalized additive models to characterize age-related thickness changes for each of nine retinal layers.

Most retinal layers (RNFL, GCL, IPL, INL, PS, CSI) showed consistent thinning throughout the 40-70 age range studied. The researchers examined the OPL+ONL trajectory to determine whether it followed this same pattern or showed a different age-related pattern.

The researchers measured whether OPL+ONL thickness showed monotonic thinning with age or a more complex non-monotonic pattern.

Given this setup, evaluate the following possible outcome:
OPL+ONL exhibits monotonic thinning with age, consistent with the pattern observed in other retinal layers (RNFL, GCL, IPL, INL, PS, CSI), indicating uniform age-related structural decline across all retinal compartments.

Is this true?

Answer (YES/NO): NO